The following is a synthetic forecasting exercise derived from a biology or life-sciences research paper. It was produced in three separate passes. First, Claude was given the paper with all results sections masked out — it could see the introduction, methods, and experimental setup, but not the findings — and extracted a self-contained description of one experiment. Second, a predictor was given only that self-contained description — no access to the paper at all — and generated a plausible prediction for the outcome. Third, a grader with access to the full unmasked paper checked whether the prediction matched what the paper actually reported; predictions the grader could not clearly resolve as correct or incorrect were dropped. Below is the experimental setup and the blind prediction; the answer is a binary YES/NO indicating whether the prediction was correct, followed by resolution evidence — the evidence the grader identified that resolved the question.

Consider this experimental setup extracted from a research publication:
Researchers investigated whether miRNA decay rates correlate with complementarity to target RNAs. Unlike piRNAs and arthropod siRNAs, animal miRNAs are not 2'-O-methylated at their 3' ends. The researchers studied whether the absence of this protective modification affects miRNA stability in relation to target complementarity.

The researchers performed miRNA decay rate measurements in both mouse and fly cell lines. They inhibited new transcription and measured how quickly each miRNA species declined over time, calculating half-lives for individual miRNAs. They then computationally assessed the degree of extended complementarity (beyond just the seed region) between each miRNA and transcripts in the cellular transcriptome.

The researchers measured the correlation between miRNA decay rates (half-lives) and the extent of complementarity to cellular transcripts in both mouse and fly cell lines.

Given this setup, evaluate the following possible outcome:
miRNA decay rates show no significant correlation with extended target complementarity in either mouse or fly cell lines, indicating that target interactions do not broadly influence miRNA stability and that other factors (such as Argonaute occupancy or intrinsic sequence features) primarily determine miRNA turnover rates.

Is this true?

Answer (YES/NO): NO